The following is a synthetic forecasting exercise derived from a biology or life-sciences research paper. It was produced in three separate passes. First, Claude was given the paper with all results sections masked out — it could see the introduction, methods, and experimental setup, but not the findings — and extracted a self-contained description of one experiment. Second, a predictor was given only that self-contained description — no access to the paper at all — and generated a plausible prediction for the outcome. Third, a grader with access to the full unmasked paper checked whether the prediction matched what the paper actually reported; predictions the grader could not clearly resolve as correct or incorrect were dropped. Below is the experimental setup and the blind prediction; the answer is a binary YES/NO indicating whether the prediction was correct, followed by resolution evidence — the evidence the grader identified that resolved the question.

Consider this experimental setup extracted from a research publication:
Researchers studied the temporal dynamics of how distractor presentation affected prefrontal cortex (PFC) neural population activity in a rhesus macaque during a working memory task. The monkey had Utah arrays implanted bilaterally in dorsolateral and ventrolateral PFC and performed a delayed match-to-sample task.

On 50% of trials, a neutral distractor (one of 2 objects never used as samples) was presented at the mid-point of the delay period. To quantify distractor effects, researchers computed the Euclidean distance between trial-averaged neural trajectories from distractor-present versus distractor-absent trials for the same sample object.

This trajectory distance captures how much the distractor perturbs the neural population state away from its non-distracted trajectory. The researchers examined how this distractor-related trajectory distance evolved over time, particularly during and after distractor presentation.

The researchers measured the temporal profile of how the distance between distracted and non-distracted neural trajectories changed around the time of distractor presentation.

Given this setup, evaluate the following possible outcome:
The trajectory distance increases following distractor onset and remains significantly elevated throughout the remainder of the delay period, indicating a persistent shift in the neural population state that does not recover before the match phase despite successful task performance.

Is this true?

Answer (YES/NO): NO